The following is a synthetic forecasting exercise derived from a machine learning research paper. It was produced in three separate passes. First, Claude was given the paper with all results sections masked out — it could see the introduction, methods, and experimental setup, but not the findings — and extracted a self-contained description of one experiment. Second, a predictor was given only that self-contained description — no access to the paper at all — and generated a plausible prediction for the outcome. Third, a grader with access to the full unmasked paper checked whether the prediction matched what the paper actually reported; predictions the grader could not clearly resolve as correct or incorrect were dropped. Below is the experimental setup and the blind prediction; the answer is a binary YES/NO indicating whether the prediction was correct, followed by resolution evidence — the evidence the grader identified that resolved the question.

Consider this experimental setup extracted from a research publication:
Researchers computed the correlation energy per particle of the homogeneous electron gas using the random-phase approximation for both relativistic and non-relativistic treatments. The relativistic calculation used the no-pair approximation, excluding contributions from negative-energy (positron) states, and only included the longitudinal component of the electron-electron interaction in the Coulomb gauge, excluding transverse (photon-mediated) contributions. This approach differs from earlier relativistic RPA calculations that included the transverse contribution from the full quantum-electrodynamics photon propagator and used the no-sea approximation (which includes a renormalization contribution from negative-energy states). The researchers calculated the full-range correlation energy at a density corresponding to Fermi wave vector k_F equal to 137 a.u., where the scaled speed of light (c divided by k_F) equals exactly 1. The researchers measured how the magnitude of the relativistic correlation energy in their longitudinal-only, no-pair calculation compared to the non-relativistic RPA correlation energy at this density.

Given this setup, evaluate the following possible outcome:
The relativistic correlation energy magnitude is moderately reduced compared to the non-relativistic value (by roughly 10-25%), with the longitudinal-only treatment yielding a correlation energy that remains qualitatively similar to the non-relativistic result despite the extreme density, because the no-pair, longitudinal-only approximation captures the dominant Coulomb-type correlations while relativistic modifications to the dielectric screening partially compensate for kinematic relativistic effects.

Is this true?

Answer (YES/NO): NO